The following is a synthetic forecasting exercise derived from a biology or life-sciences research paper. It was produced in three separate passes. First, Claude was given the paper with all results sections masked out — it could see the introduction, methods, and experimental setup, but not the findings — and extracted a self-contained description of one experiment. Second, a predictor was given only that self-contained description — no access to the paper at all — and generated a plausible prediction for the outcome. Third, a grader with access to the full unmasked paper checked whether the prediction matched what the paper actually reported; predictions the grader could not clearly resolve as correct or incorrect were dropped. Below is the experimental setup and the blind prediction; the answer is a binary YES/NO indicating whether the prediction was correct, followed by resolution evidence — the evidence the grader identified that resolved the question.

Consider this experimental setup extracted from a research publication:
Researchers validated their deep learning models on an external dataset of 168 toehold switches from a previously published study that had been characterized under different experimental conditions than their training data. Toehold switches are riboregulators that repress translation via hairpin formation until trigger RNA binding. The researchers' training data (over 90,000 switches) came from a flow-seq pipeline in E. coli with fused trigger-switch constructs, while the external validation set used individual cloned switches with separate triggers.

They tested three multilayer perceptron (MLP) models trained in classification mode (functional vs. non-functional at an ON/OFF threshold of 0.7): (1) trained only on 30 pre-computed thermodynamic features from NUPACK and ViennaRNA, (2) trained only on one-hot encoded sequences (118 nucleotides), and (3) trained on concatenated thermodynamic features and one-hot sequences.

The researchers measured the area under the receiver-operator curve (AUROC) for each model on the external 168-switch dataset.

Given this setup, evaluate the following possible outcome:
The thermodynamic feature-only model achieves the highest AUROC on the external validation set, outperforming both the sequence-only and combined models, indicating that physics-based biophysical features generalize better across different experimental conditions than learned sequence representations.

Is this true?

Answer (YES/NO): NO